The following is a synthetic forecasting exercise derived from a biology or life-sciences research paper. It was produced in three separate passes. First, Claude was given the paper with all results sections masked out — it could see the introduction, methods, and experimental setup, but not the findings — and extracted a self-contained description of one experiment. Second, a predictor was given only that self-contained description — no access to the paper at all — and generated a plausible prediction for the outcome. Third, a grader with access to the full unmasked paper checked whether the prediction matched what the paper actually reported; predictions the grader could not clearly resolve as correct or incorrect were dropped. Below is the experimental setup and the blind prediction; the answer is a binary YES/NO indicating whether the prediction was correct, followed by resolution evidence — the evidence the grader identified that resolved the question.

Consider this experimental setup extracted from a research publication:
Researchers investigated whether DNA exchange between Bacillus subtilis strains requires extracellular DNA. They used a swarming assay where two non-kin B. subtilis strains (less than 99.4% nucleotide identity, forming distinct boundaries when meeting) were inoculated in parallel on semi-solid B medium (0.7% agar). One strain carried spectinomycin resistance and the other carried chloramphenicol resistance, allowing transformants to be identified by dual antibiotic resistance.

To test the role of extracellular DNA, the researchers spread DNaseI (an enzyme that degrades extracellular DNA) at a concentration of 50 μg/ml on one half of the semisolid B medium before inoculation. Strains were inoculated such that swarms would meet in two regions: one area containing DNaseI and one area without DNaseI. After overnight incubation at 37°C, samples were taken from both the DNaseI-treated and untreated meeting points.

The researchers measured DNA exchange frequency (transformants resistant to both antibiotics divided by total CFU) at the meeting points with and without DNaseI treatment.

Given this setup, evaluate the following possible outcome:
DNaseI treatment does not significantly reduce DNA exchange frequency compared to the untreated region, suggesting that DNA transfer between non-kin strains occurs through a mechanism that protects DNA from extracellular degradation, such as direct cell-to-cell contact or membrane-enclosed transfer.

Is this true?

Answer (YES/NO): NO